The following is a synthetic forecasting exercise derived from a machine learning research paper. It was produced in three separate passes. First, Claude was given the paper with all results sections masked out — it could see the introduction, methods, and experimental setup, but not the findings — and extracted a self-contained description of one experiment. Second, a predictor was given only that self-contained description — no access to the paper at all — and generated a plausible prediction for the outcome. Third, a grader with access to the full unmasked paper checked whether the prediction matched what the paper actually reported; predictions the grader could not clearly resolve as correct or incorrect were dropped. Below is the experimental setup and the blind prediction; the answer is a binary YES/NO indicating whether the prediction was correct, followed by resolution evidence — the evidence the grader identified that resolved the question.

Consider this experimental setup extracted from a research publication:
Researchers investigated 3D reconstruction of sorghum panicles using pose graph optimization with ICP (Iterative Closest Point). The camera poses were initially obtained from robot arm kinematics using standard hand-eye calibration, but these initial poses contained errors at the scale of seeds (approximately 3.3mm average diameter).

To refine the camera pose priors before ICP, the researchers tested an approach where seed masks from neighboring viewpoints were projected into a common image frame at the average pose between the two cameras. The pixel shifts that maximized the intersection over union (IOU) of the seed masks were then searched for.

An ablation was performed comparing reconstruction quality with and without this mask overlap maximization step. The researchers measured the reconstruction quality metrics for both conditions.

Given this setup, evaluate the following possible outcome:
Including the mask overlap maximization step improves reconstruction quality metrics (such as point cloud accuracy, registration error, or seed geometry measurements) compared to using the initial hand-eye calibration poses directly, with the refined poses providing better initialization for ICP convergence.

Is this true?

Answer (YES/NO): YES